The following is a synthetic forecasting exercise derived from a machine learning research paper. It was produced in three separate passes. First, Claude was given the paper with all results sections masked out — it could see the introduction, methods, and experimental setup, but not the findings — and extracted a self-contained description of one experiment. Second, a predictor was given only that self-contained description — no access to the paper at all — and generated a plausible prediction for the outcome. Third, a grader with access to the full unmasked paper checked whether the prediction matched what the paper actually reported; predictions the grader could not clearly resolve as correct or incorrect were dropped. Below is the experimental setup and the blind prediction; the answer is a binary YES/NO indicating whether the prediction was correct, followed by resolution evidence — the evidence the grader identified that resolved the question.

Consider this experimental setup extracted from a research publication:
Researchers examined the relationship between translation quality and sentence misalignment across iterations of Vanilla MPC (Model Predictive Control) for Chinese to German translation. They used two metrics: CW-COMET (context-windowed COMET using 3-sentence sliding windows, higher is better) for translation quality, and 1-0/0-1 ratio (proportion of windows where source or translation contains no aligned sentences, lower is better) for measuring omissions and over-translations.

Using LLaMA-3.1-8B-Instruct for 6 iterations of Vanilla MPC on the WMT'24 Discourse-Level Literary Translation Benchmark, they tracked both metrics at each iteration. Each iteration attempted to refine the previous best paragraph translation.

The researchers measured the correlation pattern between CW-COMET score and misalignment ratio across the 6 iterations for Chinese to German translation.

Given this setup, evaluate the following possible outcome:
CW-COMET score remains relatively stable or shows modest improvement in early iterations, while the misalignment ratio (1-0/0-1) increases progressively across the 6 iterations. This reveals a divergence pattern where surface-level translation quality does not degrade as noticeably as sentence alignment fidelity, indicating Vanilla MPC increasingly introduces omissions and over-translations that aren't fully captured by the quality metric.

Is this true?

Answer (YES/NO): NO